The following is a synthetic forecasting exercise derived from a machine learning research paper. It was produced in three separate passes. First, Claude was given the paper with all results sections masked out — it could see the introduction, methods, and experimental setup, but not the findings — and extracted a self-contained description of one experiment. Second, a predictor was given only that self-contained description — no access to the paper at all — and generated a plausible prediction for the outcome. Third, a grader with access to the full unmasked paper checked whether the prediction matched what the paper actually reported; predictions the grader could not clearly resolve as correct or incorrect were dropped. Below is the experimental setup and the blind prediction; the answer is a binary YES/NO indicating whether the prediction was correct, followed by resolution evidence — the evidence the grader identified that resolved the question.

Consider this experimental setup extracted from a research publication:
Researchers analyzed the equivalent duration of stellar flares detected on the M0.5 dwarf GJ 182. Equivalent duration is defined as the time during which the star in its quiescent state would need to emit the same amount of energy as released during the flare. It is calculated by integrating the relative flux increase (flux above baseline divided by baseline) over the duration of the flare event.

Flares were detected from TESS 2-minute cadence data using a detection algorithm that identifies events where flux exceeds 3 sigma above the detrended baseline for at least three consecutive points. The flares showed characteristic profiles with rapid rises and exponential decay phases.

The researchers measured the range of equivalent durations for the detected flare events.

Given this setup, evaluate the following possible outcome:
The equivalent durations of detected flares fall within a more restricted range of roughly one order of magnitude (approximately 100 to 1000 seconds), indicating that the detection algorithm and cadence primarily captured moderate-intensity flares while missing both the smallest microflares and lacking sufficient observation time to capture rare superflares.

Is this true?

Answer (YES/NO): NO